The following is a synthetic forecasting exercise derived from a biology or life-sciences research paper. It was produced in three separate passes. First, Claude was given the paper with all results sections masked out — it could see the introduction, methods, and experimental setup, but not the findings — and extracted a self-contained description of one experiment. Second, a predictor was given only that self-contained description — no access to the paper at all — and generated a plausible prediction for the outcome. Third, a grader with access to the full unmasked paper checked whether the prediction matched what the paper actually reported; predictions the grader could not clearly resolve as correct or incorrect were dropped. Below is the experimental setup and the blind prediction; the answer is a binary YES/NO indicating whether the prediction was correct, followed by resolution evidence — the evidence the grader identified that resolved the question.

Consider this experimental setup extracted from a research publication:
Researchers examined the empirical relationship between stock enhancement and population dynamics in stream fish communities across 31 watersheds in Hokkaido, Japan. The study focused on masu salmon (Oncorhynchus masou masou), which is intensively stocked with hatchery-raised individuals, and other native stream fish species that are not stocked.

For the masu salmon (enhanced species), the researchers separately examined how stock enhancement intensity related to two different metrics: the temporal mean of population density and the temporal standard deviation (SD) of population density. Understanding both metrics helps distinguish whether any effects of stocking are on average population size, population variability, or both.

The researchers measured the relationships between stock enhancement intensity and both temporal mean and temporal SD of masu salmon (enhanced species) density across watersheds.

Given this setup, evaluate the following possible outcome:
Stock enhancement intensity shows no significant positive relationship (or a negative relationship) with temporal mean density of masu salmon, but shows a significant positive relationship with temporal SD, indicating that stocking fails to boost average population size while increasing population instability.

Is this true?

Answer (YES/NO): NO